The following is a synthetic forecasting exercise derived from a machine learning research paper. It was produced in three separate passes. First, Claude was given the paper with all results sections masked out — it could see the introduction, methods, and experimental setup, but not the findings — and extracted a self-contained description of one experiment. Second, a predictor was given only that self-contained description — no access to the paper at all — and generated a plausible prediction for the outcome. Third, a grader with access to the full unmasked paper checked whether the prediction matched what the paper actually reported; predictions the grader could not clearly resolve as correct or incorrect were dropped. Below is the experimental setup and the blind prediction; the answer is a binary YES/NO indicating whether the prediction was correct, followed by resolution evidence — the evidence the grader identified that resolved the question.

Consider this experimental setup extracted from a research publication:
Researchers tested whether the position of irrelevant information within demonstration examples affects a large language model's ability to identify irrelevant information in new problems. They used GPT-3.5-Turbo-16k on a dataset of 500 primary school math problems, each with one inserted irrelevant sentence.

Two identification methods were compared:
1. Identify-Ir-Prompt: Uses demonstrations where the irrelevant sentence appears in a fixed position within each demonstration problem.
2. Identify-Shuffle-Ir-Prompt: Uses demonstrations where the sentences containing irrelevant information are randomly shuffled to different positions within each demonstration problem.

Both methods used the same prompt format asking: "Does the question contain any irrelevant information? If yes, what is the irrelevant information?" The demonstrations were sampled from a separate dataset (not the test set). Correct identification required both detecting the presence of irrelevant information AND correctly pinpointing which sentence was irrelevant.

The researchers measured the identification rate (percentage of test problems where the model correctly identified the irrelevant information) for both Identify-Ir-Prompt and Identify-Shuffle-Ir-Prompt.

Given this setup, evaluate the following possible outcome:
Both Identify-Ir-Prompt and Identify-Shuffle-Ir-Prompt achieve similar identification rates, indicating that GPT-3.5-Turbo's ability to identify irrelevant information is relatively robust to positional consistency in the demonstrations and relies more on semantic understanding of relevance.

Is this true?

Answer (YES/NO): YES